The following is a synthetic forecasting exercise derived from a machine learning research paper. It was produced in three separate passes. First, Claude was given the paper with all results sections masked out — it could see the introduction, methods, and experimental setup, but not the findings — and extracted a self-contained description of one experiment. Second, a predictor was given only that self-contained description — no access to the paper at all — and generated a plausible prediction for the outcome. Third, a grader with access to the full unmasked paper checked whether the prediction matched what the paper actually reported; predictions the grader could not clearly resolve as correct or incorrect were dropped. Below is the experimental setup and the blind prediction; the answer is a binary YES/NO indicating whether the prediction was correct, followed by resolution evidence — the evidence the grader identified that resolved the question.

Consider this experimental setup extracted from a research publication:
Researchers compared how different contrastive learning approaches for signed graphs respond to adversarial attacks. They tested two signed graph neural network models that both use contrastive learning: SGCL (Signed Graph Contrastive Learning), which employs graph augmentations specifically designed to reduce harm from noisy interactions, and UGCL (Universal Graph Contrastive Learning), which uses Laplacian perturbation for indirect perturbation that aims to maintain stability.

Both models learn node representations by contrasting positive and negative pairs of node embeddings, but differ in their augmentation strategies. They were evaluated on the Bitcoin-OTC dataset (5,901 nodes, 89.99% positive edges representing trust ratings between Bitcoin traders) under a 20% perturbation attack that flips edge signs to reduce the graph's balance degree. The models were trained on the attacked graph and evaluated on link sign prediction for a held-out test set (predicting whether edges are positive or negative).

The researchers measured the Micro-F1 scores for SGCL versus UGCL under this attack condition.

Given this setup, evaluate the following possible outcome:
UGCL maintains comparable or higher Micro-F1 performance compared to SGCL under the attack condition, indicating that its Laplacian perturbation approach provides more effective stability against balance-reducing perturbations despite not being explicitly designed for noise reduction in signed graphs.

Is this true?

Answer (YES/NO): NO